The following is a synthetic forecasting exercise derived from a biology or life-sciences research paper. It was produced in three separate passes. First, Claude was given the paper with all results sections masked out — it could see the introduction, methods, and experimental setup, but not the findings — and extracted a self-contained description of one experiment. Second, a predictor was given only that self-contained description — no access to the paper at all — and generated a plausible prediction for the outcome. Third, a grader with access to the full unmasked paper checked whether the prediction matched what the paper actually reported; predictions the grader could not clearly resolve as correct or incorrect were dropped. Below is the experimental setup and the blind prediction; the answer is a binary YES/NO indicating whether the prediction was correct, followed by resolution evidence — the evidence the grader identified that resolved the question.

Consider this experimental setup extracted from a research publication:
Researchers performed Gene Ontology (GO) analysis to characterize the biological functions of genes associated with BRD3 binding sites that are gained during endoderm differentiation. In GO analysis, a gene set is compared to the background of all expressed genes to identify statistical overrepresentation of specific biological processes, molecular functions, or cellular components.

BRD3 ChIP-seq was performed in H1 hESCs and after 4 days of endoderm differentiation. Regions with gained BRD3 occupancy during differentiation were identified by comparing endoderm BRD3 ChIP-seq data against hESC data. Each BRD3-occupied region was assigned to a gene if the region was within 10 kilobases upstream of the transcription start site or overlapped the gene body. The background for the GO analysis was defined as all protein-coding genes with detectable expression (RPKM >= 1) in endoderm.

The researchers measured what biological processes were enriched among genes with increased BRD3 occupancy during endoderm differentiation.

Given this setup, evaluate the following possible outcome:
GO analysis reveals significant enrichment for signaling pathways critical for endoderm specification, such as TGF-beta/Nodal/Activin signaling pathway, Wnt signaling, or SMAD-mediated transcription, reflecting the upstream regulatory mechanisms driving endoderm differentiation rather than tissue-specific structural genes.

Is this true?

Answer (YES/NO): NO